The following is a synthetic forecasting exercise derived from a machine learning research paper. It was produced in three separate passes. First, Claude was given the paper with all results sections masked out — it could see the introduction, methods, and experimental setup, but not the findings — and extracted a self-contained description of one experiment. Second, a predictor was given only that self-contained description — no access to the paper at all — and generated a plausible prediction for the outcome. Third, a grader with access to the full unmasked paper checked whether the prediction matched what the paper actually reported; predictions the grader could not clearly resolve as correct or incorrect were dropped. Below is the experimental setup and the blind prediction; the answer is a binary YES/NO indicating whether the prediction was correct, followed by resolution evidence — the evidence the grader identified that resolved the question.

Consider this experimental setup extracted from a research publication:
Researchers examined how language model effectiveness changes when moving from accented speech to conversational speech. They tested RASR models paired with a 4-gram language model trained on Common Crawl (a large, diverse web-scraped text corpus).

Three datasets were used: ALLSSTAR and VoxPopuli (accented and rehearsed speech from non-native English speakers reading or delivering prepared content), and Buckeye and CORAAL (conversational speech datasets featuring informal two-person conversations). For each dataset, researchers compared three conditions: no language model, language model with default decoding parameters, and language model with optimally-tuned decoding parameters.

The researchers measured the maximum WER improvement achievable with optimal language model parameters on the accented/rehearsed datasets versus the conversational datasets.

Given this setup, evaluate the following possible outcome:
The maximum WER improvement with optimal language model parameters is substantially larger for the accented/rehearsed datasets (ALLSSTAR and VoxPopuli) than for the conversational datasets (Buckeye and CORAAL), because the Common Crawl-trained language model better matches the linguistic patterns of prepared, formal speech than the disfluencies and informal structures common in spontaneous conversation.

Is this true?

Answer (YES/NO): YES